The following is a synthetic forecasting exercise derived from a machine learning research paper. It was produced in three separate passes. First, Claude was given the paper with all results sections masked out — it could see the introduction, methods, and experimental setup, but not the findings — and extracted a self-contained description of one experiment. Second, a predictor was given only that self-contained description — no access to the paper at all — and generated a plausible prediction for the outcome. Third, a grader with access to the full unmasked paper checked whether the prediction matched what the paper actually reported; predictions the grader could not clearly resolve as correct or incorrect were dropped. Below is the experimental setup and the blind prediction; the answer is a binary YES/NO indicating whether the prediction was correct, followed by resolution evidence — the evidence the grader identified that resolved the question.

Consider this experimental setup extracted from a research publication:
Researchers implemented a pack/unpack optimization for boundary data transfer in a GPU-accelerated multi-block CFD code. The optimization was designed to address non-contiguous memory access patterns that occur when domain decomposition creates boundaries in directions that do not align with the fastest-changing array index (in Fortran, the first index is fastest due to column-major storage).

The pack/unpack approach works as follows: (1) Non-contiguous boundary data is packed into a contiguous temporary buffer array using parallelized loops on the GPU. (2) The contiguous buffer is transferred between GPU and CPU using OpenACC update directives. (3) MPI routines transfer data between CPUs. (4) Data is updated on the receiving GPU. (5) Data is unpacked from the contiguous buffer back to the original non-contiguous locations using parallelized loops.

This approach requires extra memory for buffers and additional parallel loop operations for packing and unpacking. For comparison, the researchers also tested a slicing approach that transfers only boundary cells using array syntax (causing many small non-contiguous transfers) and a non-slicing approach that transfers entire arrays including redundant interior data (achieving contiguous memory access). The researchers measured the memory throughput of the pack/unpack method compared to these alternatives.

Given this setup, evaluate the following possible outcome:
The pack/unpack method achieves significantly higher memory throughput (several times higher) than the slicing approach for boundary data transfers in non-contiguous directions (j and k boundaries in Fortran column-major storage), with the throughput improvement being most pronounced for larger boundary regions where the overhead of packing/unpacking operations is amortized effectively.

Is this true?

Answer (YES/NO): NO